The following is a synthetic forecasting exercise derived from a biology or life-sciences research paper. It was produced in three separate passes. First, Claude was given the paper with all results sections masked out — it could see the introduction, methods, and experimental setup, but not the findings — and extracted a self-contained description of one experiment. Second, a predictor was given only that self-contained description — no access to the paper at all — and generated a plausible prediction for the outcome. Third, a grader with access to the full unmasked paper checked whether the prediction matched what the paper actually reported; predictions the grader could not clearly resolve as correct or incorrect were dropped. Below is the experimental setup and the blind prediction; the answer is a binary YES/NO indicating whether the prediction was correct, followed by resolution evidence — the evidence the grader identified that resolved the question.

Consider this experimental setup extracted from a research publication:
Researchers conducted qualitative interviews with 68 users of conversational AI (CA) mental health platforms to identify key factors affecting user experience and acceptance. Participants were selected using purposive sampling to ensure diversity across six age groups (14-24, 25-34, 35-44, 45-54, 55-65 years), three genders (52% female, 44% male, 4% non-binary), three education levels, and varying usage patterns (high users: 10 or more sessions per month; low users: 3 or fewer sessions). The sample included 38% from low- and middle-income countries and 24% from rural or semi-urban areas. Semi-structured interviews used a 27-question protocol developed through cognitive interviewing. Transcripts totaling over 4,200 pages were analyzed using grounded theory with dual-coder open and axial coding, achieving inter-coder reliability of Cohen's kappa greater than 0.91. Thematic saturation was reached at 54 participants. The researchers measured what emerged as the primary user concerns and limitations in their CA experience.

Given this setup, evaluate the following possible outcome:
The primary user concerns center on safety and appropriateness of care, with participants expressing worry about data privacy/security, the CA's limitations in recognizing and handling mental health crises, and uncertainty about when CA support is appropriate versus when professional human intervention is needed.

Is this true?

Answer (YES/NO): NO